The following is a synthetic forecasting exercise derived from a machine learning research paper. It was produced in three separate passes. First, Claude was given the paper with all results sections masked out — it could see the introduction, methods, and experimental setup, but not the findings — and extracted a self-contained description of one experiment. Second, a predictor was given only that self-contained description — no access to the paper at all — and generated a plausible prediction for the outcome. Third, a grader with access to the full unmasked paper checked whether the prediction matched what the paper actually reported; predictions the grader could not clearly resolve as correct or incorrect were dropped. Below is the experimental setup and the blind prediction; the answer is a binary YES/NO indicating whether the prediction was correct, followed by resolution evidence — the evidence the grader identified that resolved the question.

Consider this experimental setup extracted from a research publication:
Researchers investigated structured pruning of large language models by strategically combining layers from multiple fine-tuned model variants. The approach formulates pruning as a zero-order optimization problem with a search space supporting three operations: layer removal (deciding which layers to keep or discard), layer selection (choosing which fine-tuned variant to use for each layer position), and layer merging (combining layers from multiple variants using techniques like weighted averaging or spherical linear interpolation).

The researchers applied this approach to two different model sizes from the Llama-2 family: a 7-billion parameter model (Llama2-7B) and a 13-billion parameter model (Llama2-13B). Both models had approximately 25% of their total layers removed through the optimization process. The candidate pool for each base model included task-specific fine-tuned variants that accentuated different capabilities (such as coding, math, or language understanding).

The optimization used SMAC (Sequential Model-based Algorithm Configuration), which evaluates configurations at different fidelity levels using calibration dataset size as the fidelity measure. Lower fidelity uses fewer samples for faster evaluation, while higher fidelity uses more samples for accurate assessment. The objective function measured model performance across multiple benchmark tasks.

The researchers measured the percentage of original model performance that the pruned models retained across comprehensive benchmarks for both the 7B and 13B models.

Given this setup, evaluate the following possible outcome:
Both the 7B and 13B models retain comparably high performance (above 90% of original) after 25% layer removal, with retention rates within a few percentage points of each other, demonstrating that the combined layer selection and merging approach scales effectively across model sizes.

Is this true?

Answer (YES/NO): NO